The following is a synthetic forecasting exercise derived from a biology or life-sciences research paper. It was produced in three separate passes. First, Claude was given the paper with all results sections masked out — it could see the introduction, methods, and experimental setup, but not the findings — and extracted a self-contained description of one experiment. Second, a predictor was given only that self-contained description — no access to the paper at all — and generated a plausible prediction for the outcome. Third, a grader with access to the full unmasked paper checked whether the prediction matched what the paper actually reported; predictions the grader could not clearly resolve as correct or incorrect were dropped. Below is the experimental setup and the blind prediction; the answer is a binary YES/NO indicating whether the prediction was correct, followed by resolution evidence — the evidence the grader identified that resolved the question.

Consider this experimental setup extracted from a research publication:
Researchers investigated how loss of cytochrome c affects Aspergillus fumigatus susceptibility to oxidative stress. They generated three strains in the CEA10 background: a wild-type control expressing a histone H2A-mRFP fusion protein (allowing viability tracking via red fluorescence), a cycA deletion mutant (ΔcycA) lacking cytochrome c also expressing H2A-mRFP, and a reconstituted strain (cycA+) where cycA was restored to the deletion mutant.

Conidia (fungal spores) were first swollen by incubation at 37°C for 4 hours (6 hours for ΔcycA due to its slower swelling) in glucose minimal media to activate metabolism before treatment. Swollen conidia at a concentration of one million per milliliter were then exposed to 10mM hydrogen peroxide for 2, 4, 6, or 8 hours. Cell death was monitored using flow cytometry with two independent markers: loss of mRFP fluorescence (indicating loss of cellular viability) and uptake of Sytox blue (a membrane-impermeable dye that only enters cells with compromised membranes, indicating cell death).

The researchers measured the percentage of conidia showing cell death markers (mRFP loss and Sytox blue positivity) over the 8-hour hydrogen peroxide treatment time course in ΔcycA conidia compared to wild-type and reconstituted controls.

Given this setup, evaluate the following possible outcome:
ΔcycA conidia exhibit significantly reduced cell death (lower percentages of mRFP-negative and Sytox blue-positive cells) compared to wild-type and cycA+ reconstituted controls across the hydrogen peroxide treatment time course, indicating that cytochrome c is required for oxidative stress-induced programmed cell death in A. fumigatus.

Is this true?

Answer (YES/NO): YES